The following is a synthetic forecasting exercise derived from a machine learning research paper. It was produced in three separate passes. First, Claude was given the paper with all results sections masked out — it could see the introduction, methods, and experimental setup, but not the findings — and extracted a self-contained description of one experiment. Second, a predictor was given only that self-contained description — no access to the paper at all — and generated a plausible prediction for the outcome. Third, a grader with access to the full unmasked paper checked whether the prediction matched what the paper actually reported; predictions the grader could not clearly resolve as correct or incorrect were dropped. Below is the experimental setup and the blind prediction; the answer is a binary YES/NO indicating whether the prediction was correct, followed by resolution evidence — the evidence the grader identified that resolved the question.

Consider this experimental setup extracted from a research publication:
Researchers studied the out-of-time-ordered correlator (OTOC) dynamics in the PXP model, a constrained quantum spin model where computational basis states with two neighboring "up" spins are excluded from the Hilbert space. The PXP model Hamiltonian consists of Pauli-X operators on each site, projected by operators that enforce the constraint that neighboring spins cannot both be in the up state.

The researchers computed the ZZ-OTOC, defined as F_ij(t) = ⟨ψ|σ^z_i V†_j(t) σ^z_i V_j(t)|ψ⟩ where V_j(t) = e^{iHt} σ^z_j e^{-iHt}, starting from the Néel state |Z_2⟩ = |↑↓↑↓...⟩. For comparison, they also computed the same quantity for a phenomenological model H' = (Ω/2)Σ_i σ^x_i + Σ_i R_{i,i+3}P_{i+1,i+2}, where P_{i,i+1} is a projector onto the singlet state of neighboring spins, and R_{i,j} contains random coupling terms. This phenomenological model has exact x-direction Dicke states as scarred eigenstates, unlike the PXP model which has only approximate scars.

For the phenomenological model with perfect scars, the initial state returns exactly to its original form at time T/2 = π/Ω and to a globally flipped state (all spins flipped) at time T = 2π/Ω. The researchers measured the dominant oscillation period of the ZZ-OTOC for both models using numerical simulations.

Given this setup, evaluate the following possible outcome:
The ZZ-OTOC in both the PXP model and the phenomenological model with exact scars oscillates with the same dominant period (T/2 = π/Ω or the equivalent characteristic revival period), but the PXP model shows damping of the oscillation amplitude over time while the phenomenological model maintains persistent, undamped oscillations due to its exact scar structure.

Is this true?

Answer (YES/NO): NO